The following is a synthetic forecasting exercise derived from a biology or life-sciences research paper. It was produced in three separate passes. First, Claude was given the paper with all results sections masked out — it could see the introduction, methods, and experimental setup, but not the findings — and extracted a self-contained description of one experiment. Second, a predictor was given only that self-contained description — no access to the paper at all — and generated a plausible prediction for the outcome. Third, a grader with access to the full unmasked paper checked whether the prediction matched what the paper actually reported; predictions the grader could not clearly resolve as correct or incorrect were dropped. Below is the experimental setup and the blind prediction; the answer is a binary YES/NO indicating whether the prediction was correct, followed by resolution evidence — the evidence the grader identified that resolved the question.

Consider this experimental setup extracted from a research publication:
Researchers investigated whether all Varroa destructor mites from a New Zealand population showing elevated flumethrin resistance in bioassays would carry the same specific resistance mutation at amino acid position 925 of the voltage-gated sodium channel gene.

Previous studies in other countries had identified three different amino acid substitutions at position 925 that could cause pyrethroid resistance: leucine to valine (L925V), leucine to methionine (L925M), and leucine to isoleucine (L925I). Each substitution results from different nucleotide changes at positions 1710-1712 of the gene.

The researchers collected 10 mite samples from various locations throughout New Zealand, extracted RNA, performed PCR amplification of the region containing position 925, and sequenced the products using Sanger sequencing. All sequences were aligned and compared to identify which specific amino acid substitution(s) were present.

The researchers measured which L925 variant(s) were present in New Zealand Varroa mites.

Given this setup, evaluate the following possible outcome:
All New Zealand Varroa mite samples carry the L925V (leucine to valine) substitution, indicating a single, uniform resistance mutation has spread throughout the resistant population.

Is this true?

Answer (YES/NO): NO